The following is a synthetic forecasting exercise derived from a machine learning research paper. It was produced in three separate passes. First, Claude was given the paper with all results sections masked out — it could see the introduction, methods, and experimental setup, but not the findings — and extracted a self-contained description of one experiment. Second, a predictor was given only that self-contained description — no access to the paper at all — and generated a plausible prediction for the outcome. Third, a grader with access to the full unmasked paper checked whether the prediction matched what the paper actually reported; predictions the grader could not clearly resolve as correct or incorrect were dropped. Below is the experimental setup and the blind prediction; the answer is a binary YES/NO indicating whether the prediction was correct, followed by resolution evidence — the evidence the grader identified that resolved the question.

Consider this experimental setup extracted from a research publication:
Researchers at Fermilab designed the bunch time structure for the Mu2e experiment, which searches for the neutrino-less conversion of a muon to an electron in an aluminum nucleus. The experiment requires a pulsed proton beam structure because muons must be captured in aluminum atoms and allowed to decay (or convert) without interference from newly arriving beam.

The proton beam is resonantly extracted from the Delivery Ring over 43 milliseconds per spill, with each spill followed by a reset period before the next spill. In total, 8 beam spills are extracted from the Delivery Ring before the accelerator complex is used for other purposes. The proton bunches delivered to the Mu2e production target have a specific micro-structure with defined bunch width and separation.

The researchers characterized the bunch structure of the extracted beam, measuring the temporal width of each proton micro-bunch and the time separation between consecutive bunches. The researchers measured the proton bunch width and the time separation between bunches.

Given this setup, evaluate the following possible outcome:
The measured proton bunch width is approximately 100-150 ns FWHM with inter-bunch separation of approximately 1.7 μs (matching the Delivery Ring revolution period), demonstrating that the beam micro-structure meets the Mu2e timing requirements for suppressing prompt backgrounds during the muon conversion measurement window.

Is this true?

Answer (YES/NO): NO